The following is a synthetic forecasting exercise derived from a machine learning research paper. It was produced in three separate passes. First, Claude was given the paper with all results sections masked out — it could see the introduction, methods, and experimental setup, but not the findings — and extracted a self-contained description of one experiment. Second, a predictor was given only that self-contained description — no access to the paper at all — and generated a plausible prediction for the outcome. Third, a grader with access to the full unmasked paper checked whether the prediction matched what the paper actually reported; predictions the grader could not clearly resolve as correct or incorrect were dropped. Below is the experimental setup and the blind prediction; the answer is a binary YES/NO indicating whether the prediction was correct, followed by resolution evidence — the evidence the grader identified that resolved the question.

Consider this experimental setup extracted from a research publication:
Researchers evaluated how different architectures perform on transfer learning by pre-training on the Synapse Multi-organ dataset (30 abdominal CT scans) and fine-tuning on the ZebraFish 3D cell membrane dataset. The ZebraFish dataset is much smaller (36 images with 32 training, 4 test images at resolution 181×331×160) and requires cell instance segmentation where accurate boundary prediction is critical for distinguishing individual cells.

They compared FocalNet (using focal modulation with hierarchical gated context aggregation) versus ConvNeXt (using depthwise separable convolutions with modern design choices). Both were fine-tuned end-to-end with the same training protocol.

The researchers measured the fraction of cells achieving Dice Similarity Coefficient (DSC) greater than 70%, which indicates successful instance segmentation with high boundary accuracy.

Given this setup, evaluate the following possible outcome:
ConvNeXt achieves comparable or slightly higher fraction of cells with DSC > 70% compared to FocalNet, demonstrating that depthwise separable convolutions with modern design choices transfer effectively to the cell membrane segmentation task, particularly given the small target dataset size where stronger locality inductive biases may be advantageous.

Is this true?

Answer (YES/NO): YES